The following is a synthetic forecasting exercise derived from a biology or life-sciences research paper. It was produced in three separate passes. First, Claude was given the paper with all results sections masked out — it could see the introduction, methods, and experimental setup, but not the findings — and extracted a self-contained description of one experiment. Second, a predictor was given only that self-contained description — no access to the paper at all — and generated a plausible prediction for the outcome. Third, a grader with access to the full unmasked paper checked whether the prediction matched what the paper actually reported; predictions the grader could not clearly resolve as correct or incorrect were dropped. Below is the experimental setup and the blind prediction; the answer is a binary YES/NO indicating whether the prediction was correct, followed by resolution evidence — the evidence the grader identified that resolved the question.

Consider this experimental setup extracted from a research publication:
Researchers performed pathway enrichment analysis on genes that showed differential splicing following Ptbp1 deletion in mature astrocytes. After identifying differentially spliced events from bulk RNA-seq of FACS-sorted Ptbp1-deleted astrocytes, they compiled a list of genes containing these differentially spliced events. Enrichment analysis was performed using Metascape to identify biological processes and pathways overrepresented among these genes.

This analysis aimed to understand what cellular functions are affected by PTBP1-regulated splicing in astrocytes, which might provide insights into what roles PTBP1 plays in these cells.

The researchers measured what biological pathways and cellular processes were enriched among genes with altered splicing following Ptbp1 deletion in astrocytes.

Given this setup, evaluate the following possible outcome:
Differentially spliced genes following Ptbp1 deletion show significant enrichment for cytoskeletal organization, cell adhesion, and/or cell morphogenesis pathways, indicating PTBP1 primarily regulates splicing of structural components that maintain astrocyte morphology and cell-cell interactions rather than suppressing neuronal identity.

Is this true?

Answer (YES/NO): NO